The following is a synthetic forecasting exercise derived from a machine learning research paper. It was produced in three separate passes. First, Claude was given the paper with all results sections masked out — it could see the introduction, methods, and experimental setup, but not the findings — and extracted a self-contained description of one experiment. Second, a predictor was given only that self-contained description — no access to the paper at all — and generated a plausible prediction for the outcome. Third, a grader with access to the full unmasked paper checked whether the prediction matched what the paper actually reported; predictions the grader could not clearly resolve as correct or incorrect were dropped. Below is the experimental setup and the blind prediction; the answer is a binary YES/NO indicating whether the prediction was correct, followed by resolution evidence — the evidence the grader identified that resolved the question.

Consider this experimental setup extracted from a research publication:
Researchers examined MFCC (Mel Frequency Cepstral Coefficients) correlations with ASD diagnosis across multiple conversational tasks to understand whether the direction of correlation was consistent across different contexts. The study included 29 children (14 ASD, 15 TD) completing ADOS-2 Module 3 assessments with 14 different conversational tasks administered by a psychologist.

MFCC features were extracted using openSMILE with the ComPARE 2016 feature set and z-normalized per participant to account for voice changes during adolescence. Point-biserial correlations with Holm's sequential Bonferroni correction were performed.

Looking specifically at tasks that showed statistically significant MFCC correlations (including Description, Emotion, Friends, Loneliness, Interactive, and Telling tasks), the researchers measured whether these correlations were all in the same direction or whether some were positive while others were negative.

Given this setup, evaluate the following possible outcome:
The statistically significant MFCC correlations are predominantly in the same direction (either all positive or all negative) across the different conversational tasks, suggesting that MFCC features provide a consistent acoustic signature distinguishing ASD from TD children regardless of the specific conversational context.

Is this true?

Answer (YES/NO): NO